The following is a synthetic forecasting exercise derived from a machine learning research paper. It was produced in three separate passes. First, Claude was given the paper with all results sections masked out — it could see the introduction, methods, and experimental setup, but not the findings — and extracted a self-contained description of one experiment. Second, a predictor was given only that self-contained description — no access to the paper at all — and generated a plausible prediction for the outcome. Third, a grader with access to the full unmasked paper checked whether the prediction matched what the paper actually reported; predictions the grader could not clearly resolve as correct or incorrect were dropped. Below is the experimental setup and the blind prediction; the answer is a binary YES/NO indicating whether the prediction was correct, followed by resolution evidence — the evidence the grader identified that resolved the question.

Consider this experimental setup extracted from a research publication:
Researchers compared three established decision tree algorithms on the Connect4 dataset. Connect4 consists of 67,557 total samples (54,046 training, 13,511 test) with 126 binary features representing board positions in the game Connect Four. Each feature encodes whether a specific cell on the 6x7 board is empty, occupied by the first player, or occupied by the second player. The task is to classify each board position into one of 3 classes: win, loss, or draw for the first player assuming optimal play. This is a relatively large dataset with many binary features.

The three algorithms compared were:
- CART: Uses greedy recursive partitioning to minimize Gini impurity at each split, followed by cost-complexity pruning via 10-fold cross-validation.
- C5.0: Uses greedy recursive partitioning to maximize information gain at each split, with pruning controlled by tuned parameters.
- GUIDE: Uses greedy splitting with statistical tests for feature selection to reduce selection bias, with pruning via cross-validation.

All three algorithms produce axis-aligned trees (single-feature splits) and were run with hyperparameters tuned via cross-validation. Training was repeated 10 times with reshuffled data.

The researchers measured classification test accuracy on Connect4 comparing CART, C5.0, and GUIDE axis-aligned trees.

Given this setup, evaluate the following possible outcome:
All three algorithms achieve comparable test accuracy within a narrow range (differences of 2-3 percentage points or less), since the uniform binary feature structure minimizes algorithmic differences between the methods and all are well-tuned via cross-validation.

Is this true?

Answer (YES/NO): NO